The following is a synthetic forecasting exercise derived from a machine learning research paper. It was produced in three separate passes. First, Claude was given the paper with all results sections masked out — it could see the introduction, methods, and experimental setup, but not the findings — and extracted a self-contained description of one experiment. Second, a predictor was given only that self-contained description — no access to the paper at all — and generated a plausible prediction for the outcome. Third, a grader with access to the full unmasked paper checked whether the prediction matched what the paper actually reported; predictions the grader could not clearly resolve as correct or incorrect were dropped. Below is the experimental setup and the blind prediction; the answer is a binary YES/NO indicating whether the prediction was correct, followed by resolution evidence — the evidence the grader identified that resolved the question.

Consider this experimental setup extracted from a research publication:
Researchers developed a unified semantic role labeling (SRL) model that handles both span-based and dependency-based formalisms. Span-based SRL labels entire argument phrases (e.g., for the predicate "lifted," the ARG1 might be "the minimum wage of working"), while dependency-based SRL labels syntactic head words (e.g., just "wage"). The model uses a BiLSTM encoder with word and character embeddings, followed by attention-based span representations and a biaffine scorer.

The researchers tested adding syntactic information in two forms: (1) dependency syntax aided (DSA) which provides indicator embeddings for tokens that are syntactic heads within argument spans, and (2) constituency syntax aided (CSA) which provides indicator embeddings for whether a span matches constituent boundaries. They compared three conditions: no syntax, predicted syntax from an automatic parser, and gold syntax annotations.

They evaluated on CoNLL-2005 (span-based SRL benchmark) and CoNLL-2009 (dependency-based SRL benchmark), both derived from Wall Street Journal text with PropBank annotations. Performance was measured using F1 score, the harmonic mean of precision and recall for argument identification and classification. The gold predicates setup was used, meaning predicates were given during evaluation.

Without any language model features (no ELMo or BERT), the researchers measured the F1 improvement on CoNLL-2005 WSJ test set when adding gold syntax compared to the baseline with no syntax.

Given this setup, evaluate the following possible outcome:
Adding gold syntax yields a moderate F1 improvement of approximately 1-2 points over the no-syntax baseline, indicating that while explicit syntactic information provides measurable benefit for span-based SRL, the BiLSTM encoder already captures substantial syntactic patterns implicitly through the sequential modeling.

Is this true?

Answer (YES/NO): NO